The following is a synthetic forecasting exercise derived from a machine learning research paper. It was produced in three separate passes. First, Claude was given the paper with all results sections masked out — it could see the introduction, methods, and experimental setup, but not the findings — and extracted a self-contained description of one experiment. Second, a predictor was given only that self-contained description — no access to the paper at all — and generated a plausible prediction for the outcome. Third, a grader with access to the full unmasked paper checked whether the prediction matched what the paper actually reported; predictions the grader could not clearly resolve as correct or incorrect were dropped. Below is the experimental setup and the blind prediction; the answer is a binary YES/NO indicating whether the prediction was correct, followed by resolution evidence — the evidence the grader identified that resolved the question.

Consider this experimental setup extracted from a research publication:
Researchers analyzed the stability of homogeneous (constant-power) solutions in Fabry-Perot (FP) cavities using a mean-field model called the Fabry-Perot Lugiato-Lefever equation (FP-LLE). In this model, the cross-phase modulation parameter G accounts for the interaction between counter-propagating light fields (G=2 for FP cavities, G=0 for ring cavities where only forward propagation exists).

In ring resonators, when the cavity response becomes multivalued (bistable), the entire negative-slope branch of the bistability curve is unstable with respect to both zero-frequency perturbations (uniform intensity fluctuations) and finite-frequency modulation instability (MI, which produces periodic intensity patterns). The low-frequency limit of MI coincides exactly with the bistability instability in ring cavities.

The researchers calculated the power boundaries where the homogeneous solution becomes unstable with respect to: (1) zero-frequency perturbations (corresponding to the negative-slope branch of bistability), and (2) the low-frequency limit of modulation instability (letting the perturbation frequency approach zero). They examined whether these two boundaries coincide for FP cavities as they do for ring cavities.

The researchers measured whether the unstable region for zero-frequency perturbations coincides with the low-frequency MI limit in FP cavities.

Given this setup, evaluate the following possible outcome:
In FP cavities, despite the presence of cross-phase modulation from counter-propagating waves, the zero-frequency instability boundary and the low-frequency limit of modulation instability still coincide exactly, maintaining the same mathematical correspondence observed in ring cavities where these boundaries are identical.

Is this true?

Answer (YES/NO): NO